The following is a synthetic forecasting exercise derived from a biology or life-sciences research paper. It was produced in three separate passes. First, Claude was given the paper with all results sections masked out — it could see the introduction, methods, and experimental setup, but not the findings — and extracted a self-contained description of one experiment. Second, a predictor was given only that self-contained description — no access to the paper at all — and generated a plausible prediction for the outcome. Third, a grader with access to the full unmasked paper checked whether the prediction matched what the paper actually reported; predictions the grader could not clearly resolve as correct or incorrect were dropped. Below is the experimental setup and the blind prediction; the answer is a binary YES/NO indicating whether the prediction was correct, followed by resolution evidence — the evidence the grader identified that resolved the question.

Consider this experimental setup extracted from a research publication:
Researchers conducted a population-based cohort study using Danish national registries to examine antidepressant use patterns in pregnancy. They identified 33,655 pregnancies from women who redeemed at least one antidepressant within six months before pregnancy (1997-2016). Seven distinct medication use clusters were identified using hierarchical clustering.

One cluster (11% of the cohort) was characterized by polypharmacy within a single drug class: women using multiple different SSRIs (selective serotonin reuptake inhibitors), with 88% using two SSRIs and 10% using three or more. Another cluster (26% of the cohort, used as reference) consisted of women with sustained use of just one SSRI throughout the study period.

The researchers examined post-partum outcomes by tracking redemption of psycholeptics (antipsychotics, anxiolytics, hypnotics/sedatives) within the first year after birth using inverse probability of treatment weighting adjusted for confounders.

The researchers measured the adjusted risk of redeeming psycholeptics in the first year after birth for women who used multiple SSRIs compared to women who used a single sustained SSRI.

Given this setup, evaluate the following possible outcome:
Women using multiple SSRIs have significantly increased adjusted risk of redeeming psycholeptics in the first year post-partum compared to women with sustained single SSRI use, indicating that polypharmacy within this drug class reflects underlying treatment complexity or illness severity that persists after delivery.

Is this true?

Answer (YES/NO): NO